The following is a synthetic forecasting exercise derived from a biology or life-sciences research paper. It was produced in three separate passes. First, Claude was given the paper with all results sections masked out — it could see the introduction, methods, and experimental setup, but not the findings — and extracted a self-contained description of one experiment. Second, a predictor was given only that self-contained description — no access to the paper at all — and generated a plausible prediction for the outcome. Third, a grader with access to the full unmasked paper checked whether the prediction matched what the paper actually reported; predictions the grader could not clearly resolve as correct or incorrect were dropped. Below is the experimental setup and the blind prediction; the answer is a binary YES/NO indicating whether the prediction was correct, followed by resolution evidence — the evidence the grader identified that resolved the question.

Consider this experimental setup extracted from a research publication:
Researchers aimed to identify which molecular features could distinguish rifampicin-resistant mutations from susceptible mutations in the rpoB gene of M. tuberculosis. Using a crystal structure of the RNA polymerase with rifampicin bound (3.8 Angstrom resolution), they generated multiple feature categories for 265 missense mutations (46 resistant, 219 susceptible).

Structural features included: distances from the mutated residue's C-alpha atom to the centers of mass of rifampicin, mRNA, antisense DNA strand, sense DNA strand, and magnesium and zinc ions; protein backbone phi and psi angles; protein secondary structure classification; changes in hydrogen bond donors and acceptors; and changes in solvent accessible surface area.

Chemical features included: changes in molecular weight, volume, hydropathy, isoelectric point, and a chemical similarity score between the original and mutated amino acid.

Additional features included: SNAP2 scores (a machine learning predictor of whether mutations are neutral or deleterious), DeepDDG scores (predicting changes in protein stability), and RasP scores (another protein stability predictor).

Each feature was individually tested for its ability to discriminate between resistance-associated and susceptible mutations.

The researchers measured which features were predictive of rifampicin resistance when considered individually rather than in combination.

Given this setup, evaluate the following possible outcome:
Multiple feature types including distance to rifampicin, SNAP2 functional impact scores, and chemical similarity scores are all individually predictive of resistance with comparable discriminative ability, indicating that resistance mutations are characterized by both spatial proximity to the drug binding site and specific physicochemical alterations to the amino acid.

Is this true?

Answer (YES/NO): NO